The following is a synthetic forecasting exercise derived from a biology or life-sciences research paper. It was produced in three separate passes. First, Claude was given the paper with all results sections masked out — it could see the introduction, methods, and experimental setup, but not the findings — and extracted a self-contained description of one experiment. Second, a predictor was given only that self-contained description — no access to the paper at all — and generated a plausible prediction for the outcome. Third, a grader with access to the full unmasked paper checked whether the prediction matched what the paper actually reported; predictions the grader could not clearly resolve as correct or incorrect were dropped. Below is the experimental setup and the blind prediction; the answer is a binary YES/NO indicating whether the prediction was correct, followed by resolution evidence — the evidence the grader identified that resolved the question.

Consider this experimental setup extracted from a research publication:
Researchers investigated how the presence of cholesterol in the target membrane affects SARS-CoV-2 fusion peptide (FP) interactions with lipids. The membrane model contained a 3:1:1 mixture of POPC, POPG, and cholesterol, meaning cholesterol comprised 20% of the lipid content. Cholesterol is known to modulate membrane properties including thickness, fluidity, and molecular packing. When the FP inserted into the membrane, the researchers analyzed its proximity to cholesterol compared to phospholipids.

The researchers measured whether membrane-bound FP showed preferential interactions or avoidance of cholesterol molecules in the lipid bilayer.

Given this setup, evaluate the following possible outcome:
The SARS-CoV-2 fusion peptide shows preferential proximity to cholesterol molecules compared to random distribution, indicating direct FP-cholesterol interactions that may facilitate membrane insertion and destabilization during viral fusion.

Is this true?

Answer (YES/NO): YES